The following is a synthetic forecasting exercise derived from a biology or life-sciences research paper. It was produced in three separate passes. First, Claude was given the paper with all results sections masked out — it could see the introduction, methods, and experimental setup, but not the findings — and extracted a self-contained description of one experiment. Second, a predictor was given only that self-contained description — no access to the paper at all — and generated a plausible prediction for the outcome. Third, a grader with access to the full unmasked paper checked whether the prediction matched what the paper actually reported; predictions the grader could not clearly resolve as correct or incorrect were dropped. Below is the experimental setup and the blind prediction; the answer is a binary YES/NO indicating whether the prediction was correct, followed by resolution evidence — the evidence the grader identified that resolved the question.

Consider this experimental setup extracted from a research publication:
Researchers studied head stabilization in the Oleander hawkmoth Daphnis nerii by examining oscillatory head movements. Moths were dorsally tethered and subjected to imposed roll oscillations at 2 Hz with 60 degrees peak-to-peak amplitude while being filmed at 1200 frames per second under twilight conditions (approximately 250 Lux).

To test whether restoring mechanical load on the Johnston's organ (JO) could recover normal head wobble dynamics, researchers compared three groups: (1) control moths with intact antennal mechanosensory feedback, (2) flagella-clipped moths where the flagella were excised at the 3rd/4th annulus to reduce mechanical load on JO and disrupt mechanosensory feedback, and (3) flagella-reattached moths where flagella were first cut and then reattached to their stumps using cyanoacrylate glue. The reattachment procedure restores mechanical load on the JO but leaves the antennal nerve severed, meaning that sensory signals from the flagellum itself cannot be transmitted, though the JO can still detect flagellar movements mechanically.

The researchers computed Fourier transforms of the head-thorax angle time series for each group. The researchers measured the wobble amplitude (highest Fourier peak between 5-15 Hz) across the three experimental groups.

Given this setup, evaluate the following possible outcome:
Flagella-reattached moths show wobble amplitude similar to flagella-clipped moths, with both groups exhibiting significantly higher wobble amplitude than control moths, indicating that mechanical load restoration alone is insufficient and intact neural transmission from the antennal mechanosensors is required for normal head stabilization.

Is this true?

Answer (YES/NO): NO